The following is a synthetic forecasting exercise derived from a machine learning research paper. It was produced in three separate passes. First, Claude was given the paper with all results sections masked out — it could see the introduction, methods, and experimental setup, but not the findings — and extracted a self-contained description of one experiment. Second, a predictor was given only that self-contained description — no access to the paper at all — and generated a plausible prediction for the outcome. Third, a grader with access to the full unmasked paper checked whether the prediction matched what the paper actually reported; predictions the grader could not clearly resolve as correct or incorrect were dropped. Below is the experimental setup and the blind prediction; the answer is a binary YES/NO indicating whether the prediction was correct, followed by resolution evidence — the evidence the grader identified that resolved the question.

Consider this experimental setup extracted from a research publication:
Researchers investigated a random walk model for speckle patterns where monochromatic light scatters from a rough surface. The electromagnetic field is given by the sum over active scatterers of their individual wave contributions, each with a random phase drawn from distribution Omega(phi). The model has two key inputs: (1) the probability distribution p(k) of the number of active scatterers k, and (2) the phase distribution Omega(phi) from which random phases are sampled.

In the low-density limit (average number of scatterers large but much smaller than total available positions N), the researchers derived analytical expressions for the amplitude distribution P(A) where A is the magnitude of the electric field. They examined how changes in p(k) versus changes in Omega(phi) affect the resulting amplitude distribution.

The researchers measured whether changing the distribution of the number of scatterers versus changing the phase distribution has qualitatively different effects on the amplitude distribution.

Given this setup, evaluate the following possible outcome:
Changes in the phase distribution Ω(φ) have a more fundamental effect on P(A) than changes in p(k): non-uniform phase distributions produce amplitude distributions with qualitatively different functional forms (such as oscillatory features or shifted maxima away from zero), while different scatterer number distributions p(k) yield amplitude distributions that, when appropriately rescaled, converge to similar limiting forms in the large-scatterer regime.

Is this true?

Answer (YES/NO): NO